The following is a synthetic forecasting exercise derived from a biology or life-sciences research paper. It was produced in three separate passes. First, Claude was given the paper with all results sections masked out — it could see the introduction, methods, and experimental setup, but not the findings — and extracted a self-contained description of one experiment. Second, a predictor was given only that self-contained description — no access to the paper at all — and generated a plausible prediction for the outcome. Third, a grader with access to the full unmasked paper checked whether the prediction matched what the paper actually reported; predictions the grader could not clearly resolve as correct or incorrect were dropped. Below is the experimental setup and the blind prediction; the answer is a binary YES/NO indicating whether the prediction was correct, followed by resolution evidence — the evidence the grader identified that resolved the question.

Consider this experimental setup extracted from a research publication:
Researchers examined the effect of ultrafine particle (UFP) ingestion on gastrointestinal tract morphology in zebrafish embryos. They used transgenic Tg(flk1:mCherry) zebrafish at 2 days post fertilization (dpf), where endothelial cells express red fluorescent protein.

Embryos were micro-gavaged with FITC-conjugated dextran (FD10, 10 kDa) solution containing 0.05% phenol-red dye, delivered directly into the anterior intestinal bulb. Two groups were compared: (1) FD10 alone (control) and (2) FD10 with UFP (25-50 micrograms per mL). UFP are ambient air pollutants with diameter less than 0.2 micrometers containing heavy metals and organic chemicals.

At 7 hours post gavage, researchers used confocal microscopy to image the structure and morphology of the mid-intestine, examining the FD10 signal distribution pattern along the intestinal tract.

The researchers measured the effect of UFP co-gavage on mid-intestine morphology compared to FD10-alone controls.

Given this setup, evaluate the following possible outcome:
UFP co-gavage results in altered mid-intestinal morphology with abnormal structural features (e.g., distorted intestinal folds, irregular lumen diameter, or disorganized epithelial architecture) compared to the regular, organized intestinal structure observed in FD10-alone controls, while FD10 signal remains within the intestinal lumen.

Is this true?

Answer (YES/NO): NO